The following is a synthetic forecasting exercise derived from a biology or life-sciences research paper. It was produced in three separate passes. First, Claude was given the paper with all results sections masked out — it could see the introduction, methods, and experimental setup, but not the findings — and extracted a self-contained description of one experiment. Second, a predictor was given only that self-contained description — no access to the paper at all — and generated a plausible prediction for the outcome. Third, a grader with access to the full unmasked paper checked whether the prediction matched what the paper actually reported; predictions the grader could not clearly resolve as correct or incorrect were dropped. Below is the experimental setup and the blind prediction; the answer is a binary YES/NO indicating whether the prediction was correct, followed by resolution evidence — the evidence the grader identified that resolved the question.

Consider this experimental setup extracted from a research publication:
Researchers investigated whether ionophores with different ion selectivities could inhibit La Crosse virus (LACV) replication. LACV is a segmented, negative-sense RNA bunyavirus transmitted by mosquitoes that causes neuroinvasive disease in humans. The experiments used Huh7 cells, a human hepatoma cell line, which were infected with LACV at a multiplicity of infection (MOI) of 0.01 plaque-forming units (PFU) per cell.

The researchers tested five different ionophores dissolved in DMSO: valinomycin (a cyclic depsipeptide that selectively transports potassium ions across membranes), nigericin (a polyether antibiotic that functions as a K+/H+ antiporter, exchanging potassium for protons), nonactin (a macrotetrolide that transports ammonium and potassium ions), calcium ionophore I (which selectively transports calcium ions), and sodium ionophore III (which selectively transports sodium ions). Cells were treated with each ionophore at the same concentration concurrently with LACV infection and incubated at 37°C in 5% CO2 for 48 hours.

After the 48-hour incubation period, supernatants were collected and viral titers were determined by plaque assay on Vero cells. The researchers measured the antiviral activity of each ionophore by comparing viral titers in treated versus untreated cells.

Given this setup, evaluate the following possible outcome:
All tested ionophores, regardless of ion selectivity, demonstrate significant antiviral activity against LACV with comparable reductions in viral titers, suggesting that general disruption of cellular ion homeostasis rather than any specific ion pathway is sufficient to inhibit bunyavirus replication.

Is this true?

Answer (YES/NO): NO